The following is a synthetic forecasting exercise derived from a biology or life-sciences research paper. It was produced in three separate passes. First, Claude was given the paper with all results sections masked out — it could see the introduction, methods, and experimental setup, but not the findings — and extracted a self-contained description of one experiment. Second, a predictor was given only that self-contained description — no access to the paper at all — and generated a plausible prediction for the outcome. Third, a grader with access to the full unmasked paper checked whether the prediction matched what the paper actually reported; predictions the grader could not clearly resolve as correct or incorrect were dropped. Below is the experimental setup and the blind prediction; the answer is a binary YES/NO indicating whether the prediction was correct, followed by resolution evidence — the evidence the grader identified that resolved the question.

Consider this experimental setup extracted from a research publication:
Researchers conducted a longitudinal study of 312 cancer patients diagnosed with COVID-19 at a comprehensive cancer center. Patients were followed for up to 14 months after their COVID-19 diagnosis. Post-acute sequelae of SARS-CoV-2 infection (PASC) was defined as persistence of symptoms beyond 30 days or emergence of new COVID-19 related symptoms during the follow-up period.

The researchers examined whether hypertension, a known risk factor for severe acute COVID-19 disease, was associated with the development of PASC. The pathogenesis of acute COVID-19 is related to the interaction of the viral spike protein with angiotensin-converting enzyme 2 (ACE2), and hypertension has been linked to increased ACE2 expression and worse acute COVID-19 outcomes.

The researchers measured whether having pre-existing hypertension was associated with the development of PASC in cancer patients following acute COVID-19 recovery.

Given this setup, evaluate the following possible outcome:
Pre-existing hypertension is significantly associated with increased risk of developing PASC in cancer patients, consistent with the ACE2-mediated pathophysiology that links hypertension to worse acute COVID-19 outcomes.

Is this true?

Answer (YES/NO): NO